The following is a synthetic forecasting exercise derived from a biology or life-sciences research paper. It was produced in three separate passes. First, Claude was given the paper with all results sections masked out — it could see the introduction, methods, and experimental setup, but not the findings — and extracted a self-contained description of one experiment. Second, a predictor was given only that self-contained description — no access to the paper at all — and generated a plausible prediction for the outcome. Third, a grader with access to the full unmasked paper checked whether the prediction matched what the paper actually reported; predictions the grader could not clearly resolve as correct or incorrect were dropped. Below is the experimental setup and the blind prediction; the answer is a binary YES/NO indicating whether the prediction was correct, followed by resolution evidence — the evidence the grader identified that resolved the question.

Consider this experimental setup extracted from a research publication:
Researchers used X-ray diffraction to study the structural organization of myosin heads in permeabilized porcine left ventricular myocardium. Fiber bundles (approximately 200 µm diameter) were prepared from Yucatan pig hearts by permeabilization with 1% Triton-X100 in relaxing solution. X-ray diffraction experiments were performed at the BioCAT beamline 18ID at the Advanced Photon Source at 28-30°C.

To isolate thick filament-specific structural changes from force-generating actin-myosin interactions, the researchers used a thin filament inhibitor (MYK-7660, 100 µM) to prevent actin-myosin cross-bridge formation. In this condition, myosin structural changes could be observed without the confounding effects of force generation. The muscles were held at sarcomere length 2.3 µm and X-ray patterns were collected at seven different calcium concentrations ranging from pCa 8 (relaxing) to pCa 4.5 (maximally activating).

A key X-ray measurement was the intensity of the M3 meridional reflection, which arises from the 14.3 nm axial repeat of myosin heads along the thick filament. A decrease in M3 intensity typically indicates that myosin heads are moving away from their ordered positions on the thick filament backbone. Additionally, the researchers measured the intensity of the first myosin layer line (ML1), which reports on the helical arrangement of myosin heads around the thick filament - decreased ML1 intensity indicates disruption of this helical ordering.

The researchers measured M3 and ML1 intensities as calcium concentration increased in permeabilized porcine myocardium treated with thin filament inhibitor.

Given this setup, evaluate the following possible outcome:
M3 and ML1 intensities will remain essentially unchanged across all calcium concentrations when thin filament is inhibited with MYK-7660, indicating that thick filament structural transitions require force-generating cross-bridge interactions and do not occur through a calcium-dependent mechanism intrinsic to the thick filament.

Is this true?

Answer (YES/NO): NO